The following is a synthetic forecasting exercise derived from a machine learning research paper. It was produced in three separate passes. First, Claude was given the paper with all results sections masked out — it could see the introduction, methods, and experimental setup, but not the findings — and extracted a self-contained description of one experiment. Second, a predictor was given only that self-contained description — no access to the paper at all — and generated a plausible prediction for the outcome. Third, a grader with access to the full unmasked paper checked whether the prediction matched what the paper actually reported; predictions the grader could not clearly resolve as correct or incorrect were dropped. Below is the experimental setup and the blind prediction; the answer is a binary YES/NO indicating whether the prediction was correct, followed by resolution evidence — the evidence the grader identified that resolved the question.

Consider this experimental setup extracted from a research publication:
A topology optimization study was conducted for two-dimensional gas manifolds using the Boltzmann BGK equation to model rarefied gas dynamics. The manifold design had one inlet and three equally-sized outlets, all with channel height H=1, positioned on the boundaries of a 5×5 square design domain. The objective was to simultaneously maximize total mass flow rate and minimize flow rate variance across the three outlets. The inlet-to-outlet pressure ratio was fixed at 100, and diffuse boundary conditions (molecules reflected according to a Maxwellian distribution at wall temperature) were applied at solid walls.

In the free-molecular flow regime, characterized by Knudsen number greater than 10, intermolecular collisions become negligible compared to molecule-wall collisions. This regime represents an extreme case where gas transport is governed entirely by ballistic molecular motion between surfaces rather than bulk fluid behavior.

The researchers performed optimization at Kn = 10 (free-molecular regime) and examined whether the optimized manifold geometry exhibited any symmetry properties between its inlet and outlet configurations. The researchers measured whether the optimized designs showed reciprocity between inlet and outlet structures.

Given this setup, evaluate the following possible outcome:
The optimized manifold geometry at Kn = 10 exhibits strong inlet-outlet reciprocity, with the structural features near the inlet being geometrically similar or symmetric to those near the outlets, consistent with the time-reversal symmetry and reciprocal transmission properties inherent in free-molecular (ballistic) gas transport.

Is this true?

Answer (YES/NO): YES